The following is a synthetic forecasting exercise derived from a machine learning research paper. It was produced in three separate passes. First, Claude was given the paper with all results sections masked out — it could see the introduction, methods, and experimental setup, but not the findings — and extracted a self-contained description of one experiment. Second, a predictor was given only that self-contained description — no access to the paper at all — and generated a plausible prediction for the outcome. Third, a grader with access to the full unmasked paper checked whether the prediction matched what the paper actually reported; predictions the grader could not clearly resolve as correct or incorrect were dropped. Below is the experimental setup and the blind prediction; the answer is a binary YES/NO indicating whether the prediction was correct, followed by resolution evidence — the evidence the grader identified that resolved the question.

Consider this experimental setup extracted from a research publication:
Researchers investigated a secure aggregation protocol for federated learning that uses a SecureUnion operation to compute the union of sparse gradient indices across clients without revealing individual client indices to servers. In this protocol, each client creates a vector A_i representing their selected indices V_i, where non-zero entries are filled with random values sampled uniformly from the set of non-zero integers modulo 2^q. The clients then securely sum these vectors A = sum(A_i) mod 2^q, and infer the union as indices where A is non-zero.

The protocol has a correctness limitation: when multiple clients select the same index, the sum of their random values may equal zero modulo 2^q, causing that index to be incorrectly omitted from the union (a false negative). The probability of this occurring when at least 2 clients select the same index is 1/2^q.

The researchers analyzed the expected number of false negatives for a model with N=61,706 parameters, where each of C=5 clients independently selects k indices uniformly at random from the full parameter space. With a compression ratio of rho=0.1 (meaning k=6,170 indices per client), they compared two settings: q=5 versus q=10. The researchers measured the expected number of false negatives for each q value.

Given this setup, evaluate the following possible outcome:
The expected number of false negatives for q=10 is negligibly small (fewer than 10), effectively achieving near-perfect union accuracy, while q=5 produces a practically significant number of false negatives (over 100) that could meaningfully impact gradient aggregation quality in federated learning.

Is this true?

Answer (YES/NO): YES